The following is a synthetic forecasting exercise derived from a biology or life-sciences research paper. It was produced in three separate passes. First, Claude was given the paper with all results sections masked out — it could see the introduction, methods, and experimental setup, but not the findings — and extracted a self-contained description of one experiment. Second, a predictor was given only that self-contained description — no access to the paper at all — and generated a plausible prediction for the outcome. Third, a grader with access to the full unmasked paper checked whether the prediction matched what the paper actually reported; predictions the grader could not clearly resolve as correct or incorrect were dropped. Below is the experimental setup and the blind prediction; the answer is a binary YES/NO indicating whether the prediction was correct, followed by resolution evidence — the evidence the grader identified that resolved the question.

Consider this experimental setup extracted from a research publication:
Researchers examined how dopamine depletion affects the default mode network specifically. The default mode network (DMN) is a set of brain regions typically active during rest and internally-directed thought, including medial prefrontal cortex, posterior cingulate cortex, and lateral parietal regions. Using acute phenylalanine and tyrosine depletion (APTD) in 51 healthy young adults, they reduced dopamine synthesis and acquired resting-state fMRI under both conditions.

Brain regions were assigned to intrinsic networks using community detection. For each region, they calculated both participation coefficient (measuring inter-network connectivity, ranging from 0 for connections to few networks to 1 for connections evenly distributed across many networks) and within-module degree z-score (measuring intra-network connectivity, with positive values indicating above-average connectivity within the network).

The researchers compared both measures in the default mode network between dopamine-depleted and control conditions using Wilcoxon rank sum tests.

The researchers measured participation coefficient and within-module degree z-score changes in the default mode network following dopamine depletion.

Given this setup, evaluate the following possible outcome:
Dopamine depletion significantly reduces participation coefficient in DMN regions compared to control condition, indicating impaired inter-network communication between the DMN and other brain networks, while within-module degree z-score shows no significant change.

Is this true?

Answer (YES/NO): NO